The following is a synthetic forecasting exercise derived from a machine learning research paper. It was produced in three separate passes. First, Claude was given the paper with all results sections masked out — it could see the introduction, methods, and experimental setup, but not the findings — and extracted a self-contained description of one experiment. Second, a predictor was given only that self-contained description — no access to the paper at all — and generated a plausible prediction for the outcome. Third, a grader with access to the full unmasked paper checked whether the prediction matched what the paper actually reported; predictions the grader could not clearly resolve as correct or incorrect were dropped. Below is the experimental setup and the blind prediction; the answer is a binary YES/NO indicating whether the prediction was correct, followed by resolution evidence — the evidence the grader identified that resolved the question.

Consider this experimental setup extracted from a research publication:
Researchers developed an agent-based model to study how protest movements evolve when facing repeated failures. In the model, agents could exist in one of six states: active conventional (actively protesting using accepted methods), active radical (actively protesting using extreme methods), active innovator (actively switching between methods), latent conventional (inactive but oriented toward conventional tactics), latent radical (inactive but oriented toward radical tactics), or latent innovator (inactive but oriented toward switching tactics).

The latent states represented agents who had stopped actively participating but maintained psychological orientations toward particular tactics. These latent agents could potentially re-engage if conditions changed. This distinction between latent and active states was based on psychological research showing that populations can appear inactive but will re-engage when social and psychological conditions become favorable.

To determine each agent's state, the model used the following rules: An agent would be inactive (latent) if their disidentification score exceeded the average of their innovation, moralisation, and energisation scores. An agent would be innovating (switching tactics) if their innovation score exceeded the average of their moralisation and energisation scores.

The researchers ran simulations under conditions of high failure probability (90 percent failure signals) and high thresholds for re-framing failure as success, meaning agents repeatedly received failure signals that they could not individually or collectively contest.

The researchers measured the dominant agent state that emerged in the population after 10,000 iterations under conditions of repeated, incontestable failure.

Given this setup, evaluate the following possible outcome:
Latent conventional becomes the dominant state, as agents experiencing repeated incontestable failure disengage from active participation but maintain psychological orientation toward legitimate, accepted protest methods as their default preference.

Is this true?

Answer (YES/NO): NO